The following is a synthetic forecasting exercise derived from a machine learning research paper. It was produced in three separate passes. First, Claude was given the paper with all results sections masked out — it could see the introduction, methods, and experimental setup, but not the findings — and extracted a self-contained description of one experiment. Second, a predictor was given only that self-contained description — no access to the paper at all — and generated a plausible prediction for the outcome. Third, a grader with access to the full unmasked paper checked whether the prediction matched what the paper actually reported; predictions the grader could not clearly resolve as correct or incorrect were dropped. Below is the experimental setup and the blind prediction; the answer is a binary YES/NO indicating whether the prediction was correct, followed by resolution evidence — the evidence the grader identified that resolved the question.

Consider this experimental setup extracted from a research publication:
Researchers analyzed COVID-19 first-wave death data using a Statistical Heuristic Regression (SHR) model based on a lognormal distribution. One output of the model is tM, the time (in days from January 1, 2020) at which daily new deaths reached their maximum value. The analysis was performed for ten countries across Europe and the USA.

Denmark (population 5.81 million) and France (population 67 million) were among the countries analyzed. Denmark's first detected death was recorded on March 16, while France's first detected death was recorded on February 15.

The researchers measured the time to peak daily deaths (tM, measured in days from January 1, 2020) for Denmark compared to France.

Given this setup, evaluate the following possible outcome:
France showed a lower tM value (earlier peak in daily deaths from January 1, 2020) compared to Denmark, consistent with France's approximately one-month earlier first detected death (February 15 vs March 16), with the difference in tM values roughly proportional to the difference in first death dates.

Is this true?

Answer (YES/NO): NO